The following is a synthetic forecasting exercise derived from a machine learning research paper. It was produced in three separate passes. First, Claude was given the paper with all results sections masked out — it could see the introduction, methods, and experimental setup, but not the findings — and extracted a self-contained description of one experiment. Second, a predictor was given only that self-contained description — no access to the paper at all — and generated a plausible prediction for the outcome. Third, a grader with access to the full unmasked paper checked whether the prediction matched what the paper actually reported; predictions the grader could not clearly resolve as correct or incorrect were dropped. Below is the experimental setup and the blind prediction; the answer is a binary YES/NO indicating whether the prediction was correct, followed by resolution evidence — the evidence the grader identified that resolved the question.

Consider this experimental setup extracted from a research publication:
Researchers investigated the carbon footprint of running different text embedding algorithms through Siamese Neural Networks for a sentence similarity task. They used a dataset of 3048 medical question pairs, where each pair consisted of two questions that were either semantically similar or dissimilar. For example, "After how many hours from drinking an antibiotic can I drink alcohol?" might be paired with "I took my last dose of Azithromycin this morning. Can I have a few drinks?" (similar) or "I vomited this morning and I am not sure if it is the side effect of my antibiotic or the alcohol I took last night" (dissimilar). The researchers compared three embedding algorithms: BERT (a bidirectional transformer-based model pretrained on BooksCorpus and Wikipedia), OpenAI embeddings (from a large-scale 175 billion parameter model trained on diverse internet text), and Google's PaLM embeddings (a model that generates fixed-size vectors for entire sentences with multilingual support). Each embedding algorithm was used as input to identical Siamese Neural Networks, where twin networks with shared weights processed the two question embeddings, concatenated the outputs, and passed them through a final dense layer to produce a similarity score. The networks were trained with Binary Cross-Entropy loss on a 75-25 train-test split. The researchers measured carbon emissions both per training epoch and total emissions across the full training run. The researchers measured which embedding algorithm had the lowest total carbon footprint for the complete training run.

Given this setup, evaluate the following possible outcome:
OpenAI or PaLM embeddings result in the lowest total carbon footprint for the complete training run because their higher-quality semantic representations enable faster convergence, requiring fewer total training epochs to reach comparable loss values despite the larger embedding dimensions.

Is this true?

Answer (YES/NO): NO